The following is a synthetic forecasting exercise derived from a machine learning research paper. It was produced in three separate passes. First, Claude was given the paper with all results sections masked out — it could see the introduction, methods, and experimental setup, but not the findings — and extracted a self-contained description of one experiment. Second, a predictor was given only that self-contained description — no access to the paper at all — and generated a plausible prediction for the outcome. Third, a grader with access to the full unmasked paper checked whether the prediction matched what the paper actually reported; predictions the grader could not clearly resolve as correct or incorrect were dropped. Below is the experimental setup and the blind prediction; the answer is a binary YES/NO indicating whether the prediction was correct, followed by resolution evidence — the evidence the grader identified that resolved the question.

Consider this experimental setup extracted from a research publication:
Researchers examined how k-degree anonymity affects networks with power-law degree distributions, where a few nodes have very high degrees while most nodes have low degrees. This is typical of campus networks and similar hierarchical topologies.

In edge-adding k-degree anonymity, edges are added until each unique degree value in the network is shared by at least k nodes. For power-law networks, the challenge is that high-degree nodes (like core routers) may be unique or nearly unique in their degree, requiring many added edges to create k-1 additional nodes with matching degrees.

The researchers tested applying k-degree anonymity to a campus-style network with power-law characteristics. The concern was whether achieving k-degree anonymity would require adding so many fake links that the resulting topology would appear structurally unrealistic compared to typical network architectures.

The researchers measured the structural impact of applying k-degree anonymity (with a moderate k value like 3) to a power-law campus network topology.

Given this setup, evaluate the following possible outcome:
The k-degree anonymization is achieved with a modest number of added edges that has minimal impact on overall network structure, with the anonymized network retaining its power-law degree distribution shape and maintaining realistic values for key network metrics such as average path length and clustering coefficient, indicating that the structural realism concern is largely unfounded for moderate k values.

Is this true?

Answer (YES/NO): NO